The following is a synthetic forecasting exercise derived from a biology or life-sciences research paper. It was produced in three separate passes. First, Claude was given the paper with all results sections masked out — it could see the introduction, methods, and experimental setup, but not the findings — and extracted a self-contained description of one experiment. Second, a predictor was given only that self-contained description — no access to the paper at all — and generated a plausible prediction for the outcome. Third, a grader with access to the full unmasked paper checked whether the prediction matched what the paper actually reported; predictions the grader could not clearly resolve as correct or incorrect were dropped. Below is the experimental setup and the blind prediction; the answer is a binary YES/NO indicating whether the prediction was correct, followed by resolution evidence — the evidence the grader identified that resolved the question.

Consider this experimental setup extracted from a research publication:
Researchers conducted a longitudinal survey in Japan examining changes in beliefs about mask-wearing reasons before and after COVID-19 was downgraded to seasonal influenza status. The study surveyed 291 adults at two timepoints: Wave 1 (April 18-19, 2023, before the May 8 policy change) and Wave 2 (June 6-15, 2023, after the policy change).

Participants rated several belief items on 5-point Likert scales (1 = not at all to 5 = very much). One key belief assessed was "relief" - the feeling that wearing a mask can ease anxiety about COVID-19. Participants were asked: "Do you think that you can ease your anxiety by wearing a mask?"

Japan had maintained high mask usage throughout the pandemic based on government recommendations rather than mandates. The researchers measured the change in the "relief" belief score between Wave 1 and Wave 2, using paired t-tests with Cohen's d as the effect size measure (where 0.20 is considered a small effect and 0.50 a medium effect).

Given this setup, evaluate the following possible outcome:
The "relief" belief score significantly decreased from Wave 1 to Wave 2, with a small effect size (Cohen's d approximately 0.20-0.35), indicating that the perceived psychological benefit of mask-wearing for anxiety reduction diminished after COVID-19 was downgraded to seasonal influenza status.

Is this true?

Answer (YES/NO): NO